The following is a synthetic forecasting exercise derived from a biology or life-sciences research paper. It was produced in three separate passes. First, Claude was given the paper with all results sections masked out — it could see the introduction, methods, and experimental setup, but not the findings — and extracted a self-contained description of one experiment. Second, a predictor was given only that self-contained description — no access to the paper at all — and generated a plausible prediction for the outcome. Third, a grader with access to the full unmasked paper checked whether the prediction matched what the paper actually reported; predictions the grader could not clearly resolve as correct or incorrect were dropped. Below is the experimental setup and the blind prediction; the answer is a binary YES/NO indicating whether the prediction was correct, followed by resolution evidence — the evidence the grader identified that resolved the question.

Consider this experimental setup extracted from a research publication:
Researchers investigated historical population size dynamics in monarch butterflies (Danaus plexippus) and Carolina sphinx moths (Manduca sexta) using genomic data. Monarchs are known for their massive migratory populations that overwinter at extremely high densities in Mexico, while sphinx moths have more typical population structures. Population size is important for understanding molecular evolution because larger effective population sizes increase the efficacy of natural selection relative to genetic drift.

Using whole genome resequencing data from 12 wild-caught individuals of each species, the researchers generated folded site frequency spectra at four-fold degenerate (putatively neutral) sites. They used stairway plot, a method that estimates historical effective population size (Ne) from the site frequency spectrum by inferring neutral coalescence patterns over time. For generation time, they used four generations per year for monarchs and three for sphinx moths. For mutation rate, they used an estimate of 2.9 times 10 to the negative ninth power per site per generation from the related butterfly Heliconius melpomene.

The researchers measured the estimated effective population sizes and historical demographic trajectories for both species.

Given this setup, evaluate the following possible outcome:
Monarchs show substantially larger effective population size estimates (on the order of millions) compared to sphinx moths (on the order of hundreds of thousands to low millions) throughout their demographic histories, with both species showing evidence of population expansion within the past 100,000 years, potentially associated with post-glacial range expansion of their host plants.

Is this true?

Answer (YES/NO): NO